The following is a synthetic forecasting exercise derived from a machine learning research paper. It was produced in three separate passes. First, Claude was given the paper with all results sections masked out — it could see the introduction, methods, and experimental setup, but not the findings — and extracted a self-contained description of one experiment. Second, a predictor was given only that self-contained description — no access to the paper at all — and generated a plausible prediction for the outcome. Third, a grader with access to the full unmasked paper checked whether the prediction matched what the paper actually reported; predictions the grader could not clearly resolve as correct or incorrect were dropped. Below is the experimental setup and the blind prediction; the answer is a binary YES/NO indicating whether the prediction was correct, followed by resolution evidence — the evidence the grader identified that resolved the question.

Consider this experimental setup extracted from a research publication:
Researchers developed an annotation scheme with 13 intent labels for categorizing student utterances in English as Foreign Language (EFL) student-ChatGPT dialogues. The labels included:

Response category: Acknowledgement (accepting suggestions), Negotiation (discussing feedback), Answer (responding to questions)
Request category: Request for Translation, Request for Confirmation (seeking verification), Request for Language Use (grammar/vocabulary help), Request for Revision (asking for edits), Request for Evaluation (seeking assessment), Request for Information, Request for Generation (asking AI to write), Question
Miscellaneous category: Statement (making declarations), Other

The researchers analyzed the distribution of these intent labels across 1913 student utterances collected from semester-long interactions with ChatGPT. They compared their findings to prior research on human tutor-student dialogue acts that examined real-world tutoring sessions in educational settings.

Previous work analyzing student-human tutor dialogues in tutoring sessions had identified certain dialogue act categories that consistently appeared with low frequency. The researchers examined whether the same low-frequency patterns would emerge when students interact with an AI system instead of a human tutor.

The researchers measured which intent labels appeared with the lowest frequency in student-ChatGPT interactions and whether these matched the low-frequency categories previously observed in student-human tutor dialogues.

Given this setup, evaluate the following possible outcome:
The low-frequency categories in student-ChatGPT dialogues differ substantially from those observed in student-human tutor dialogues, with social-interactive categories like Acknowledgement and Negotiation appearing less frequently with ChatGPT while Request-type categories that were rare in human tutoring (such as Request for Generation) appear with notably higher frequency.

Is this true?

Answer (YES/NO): NO